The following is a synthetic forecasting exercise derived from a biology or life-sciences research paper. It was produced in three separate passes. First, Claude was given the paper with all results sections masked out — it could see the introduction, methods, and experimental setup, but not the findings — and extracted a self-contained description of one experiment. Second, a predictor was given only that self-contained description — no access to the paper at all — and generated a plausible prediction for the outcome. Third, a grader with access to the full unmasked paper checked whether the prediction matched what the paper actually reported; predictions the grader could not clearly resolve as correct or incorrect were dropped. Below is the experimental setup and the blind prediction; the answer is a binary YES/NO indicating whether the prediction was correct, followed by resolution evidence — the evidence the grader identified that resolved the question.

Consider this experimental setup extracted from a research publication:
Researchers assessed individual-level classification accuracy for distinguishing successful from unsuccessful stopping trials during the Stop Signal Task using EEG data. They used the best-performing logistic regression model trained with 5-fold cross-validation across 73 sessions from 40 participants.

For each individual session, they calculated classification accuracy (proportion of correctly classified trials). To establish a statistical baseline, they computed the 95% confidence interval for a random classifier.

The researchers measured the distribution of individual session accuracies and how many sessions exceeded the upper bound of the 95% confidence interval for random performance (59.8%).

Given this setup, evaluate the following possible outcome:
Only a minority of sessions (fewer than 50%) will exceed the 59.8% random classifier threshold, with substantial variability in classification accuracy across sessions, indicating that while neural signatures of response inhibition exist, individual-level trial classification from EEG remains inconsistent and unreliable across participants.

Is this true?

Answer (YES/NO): NO